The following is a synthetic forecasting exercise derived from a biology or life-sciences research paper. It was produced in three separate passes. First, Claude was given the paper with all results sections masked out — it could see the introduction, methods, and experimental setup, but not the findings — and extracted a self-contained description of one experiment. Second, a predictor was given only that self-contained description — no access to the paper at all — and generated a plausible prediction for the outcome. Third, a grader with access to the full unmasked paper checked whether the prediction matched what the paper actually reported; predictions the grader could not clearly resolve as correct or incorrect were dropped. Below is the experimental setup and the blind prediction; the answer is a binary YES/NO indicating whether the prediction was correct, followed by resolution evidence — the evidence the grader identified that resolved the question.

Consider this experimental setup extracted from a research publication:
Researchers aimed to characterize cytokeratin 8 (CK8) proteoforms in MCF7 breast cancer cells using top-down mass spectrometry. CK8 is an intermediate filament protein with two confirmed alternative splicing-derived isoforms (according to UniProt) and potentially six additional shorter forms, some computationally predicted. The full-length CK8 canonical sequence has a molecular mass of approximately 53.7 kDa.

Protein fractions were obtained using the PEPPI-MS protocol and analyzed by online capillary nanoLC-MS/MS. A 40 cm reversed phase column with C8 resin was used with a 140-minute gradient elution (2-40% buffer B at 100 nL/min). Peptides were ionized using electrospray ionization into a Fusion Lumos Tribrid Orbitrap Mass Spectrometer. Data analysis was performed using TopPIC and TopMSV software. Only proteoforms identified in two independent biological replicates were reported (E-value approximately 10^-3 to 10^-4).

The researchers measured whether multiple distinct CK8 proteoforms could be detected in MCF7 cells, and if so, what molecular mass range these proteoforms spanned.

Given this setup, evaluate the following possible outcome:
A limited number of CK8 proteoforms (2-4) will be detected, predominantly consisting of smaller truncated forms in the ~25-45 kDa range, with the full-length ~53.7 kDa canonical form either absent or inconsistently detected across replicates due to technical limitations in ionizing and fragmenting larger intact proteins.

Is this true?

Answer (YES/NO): NO